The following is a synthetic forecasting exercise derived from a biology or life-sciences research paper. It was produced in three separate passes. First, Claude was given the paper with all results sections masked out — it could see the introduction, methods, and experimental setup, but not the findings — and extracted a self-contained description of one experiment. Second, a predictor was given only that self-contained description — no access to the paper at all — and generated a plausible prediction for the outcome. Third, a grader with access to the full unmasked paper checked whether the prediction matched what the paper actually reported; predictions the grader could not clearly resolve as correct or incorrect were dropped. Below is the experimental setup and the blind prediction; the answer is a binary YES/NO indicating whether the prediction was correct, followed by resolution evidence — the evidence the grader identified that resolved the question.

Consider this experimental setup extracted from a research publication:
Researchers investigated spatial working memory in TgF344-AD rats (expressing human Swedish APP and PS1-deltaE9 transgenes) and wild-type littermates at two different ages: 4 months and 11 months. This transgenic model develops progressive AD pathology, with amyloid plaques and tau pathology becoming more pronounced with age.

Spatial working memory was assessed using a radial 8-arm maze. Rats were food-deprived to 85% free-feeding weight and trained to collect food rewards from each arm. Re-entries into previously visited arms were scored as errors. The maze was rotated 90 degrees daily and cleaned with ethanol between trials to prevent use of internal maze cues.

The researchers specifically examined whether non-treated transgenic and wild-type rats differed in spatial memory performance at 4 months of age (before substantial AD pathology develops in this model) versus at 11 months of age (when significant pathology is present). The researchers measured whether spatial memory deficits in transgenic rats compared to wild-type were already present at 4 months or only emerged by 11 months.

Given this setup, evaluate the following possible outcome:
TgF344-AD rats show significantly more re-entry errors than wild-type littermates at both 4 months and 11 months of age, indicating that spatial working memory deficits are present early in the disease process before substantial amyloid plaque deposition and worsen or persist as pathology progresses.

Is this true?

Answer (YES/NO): NO